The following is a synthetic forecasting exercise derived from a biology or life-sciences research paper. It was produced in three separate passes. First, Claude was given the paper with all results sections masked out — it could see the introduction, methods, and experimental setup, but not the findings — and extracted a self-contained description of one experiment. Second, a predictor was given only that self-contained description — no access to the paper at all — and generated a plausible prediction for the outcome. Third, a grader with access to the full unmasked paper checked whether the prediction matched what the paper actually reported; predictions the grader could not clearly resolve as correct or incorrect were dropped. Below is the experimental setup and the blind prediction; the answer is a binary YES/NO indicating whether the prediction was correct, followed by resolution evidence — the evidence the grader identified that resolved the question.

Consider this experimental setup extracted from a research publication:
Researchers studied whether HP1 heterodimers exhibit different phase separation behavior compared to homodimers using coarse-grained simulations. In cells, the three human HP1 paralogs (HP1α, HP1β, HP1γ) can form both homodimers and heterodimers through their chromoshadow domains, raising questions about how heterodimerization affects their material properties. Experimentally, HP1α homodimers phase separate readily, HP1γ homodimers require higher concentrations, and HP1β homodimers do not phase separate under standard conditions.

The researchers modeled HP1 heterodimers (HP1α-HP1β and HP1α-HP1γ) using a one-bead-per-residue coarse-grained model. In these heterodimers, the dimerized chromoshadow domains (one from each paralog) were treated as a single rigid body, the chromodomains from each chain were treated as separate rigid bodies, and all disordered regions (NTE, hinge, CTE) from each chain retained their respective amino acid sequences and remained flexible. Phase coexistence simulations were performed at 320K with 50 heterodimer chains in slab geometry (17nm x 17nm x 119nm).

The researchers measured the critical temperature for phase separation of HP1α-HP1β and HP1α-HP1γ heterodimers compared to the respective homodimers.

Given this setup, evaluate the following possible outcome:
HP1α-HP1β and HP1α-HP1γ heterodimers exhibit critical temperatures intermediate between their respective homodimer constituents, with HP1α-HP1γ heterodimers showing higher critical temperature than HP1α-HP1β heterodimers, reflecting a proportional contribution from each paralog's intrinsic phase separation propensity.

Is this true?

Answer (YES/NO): NO